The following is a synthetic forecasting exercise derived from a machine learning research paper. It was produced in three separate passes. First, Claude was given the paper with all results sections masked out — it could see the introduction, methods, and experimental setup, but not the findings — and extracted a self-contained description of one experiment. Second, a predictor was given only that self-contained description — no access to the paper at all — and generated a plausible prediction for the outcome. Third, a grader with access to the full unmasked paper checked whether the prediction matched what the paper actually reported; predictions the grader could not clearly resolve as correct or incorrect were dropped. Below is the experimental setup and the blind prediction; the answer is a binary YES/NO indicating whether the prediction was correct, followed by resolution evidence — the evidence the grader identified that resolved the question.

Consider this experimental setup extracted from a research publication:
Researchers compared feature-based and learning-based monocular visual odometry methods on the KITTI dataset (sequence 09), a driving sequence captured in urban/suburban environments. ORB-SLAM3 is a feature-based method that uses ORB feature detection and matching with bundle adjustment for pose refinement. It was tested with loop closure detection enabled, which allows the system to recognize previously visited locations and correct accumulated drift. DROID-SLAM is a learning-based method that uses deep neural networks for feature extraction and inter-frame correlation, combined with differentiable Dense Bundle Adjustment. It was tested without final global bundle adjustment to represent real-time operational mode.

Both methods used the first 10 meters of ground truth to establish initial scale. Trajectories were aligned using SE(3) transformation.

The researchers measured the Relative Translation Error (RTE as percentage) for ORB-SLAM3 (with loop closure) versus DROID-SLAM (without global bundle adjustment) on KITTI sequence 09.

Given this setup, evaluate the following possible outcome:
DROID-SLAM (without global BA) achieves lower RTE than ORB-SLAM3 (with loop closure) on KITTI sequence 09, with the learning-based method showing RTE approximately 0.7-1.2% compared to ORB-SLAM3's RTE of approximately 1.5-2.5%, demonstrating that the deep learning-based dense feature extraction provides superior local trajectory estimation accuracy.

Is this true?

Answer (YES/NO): NO